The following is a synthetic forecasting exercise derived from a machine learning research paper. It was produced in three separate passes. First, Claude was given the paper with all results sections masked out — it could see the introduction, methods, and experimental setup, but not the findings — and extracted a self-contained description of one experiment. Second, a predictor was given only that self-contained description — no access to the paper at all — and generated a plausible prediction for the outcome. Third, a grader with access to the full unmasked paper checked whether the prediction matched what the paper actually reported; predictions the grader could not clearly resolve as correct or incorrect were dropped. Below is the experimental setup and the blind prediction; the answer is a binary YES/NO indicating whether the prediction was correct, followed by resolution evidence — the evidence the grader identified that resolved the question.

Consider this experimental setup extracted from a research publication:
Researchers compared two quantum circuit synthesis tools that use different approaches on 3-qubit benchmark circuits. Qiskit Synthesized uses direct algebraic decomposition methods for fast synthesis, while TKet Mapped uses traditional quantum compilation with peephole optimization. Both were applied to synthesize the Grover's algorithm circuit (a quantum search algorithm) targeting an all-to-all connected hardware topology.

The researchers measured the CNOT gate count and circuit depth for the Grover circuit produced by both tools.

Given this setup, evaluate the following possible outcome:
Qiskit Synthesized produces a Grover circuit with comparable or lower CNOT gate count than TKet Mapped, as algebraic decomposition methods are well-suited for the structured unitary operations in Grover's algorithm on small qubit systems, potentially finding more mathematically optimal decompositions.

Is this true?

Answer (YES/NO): NO